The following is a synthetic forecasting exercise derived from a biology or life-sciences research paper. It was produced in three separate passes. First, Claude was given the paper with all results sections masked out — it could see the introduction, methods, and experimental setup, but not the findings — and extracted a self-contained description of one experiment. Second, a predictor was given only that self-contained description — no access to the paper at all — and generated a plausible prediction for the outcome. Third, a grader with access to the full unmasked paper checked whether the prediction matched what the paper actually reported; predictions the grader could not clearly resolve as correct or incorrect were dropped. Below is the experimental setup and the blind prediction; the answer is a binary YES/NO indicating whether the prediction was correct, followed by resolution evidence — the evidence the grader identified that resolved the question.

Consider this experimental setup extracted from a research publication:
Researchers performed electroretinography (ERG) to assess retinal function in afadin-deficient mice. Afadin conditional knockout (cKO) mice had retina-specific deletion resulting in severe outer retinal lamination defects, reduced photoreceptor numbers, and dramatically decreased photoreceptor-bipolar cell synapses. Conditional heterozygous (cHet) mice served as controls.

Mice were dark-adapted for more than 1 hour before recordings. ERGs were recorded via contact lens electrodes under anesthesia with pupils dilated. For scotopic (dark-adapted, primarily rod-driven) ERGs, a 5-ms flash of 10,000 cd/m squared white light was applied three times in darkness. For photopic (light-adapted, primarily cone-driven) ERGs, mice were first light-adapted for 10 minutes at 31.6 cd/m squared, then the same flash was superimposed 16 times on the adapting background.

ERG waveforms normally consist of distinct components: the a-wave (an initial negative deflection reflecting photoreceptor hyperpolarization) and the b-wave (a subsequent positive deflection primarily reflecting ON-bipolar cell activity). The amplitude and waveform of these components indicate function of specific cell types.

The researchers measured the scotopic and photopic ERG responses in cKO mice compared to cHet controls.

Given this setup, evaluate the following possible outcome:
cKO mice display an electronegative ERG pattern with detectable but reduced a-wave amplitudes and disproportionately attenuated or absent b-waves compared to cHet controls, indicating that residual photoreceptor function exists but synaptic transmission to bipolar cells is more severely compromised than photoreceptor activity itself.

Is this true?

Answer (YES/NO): NO